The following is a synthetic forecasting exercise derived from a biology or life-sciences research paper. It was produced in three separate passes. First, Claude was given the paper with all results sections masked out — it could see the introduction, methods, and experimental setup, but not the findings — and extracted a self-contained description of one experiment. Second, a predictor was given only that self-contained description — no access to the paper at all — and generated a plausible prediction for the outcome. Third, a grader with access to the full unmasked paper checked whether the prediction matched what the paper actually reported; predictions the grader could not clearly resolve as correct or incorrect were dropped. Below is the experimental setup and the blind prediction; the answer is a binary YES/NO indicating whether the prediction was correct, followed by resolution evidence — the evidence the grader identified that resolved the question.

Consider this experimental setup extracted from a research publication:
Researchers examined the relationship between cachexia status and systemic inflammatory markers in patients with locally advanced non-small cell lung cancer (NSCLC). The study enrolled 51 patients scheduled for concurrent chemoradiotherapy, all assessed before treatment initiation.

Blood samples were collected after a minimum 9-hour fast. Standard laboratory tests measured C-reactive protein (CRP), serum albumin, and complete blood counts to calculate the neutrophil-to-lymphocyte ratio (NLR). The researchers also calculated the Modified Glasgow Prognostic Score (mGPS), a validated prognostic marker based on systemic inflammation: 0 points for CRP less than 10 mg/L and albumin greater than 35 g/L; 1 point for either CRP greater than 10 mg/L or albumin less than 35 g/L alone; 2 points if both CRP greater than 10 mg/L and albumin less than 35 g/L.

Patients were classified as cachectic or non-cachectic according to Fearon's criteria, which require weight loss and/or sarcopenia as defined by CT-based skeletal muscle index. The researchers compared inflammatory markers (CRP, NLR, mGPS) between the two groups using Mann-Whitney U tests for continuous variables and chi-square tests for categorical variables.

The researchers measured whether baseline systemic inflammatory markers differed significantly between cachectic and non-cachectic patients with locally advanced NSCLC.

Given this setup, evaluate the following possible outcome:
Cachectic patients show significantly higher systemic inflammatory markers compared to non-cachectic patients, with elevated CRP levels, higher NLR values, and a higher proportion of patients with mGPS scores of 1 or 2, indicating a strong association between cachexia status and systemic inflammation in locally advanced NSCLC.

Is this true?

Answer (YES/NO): NO